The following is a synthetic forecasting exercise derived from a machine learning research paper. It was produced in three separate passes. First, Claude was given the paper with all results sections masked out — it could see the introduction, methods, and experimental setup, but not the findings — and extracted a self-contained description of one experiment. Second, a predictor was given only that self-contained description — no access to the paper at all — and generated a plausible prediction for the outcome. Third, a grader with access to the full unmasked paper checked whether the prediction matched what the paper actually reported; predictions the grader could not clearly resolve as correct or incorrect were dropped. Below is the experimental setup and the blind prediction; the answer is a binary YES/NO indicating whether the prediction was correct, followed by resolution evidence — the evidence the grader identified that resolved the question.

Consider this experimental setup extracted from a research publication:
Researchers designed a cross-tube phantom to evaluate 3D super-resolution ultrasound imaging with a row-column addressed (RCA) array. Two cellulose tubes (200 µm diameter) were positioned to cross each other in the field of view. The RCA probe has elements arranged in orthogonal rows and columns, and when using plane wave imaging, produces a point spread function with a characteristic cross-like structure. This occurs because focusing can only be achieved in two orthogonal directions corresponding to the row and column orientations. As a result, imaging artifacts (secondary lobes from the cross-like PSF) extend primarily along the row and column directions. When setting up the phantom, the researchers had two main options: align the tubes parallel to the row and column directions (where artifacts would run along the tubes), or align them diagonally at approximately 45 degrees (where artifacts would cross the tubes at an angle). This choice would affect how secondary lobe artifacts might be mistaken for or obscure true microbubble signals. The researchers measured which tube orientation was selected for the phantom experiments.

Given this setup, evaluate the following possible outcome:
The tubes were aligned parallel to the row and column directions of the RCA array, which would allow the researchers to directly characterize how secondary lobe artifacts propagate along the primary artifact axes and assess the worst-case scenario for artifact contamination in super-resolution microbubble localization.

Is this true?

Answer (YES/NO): NO